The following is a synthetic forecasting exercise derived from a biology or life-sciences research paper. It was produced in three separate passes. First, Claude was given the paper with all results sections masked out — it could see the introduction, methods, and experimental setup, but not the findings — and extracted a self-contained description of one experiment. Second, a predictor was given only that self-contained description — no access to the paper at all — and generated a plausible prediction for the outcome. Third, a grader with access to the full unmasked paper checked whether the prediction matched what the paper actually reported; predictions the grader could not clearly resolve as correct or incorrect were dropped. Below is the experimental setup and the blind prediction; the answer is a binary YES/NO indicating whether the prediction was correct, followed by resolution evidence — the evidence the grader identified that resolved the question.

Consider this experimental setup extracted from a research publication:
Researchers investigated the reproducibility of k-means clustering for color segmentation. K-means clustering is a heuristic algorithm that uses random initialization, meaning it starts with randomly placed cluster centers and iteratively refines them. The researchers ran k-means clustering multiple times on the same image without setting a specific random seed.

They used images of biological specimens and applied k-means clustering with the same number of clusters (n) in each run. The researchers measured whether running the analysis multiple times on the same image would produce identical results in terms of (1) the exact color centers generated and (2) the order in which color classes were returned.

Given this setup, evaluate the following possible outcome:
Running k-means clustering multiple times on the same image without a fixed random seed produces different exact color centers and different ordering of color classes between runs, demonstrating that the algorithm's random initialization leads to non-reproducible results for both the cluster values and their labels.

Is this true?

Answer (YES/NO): YES